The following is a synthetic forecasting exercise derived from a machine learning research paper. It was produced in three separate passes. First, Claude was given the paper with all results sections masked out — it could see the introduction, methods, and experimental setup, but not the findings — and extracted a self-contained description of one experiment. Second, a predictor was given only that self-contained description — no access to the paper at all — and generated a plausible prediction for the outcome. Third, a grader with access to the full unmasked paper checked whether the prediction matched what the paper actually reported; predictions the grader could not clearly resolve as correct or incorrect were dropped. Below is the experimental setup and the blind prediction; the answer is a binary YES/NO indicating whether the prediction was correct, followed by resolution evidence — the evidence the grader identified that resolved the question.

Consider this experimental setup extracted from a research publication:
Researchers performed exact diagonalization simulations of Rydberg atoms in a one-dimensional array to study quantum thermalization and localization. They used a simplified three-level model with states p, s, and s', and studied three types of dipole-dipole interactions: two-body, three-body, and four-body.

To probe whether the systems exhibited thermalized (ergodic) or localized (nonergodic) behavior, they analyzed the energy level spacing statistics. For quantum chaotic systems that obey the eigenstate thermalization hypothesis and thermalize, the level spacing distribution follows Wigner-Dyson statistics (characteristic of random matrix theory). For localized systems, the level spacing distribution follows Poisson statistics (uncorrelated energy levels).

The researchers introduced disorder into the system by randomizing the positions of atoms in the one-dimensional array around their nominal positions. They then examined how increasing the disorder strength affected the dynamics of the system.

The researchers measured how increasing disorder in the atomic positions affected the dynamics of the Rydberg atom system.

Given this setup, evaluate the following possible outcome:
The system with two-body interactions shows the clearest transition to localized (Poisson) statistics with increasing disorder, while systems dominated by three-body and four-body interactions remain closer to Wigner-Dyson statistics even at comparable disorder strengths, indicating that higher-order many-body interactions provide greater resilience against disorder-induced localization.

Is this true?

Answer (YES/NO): NO